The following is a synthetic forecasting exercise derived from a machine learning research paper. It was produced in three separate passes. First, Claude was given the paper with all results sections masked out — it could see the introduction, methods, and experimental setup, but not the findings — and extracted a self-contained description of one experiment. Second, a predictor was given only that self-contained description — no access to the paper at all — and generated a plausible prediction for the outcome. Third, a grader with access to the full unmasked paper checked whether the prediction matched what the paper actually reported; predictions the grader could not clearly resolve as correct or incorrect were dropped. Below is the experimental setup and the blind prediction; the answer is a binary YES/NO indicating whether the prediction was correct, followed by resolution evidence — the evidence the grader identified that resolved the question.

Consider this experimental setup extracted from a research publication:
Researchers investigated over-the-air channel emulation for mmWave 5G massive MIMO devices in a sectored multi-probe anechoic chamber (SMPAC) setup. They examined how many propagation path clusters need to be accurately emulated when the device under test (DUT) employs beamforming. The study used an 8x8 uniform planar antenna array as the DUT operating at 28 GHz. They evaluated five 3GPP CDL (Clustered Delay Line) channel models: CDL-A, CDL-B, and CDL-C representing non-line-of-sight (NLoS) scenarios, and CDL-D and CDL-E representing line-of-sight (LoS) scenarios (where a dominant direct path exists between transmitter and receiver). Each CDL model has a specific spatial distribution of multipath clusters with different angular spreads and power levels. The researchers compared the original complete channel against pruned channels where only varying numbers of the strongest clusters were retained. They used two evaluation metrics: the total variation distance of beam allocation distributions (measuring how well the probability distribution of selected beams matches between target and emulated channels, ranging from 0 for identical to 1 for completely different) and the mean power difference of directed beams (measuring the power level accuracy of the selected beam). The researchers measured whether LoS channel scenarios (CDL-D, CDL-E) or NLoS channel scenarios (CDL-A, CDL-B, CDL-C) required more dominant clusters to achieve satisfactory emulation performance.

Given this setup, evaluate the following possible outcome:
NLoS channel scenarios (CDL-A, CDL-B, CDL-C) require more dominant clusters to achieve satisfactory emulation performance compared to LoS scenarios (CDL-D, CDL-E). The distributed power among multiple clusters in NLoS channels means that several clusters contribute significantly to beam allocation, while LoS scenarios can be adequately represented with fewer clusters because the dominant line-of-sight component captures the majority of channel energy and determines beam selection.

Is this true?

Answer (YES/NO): YES